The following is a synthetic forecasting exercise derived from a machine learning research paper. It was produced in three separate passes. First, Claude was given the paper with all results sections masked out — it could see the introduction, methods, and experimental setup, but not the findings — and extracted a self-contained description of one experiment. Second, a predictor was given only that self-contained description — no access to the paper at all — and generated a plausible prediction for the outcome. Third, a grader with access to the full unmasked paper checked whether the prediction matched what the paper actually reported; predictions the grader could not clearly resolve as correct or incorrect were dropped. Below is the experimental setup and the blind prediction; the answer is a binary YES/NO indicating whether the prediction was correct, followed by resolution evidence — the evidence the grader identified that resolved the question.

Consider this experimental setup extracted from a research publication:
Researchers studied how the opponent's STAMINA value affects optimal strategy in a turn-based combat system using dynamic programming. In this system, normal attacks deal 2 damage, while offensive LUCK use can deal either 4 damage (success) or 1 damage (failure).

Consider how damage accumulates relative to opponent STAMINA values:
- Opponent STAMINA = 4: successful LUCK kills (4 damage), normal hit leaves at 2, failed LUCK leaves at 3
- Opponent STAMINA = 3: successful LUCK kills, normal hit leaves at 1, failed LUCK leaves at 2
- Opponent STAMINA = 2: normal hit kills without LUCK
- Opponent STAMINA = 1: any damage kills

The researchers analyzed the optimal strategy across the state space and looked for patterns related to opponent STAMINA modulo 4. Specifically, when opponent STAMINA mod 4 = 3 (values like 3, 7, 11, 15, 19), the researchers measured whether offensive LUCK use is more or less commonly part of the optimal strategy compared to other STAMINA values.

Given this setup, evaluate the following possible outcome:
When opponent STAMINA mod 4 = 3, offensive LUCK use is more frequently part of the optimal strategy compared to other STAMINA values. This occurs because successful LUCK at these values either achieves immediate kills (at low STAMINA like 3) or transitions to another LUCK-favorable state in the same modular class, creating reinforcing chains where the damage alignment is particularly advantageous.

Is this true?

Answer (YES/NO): YES